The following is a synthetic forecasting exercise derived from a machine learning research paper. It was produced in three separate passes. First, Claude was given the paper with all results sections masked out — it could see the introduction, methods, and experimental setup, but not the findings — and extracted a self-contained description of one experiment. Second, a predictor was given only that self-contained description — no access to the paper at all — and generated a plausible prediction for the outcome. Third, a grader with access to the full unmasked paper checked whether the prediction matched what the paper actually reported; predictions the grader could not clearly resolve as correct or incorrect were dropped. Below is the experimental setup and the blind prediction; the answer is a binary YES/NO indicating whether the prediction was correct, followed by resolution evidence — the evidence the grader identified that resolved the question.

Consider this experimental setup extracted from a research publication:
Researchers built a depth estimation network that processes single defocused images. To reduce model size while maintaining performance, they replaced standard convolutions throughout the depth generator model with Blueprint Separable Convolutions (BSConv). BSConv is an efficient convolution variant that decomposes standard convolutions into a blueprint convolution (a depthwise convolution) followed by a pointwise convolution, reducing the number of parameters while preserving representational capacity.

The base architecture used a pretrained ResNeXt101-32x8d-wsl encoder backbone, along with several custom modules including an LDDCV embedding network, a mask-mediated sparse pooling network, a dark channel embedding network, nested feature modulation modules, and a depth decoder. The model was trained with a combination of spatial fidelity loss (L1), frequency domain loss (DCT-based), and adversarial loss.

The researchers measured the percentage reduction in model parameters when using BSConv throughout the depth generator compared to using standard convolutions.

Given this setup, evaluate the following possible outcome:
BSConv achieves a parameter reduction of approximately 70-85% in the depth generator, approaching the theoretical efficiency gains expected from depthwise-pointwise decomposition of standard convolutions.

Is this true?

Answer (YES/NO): NO